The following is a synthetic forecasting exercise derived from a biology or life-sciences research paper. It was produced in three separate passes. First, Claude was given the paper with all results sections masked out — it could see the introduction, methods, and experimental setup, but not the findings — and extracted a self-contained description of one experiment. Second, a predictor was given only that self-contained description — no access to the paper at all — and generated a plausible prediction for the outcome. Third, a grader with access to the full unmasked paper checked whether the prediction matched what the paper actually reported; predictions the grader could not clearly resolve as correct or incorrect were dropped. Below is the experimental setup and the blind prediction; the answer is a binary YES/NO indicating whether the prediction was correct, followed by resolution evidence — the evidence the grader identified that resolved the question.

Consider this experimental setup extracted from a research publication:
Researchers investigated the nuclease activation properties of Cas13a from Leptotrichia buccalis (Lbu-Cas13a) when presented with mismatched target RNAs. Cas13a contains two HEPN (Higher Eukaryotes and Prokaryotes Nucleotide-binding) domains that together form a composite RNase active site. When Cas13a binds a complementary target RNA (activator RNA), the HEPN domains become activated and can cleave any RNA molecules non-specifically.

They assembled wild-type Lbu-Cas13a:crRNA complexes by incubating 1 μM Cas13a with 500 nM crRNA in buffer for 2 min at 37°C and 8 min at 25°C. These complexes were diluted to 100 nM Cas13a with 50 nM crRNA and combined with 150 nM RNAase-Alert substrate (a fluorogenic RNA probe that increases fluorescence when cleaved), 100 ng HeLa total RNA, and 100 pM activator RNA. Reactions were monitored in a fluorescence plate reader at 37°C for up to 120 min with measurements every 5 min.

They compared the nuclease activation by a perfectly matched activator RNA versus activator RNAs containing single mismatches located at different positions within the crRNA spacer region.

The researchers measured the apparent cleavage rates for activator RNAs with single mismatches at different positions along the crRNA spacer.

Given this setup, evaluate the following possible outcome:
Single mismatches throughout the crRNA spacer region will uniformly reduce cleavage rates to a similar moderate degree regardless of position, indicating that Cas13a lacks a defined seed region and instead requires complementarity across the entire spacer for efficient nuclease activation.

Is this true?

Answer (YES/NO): NO